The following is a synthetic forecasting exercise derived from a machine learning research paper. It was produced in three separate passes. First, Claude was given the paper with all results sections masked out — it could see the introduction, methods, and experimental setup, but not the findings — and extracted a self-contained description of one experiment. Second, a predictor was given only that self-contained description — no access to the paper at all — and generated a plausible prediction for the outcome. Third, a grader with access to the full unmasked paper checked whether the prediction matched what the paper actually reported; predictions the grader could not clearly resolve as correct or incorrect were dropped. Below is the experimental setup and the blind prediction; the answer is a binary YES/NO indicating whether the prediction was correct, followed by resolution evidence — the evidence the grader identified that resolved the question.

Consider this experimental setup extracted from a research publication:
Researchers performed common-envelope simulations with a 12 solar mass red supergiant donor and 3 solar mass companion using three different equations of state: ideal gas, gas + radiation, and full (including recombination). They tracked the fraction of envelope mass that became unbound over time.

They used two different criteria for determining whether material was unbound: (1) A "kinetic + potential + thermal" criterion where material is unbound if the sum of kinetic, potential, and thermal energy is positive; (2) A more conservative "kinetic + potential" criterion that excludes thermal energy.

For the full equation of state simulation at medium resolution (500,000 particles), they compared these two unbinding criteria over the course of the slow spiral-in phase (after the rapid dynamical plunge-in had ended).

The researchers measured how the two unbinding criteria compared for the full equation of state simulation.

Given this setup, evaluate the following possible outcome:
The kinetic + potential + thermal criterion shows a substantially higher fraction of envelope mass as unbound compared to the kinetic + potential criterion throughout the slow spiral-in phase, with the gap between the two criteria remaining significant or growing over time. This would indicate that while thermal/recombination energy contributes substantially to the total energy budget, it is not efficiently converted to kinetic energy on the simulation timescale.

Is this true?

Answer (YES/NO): NO